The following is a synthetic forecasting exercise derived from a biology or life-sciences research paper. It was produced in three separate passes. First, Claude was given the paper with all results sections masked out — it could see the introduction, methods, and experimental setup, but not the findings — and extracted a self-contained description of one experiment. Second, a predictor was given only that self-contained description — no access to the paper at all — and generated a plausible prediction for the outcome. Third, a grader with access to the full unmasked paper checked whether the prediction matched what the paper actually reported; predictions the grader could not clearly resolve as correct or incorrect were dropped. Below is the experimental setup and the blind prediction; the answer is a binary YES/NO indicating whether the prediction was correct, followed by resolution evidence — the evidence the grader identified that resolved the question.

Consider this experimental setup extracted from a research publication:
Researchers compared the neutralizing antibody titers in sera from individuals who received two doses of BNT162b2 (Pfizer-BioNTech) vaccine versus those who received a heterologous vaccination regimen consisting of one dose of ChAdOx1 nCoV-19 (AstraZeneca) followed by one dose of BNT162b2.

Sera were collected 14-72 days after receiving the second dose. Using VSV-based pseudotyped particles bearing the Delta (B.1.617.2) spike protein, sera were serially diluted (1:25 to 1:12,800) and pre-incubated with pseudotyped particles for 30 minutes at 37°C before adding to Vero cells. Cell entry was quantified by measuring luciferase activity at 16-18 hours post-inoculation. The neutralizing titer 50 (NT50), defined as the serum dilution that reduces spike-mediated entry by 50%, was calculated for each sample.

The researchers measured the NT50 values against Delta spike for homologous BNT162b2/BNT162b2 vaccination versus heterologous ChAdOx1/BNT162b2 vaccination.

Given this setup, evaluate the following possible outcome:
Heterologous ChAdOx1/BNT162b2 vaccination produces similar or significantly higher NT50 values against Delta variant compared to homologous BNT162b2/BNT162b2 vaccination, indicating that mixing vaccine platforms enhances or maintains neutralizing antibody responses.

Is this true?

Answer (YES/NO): YES